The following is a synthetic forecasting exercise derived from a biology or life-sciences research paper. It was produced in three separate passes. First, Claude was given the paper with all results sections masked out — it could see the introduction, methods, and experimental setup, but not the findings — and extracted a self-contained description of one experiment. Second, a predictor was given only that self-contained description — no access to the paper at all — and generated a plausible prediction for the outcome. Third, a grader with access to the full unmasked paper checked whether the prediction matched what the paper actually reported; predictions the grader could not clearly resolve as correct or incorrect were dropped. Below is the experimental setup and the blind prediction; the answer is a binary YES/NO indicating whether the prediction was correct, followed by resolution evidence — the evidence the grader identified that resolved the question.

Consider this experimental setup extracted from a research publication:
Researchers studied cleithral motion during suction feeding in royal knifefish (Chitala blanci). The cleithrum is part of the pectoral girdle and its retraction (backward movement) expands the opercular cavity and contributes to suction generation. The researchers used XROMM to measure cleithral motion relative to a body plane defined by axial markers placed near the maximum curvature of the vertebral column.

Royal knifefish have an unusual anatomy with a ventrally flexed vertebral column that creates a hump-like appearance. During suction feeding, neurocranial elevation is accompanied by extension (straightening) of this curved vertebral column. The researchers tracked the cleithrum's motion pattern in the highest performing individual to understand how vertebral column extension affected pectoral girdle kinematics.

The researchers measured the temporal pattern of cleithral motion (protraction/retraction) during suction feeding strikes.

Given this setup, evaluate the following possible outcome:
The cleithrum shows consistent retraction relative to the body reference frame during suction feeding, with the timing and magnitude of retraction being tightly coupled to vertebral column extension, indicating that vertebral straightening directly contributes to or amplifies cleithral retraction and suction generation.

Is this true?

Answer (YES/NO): NO